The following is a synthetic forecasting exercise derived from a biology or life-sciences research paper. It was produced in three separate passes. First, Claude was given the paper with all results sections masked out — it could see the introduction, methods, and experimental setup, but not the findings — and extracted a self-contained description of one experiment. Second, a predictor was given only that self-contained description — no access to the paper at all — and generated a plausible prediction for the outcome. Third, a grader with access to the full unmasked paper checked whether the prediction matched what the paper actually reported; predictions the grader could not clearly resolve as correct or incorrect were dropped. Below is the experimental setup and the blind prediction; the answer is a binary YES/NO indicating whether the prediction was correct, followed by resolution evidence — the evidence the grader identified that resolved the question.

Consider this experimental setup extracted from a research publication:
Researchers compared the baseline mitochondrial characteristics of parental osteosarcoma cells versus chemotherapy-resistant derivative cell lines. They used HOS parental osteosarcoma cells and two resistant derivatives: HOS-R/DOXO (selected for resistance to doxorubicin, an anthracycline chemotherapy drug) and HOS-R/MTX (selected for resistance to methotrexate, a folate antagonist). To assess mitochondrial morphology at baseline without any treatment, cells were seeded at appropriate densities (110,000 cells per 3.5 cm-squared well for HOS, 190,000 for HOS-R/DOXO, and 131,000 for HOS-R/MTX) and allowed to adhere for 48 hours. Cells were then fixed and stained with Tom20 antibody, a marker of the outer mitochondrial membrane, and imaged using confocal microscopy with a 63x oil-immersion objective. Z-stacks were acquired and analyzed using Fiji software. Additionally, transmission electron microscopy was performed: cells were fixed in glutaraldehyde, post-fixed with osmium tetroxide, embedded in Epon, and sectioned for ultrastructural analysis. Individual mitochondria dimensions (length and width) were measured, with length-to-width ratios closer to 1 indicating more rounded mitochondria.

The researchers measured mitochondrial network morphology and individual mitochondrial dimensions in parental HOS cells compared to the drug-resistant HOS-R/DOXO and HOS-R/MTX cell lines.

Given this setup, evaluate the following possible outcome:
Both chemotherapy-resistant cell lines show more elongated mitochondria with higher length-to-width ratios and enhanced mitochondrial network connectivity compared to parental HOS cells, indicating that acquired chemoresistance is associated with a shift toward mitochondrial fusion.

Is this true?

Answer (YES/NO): NO